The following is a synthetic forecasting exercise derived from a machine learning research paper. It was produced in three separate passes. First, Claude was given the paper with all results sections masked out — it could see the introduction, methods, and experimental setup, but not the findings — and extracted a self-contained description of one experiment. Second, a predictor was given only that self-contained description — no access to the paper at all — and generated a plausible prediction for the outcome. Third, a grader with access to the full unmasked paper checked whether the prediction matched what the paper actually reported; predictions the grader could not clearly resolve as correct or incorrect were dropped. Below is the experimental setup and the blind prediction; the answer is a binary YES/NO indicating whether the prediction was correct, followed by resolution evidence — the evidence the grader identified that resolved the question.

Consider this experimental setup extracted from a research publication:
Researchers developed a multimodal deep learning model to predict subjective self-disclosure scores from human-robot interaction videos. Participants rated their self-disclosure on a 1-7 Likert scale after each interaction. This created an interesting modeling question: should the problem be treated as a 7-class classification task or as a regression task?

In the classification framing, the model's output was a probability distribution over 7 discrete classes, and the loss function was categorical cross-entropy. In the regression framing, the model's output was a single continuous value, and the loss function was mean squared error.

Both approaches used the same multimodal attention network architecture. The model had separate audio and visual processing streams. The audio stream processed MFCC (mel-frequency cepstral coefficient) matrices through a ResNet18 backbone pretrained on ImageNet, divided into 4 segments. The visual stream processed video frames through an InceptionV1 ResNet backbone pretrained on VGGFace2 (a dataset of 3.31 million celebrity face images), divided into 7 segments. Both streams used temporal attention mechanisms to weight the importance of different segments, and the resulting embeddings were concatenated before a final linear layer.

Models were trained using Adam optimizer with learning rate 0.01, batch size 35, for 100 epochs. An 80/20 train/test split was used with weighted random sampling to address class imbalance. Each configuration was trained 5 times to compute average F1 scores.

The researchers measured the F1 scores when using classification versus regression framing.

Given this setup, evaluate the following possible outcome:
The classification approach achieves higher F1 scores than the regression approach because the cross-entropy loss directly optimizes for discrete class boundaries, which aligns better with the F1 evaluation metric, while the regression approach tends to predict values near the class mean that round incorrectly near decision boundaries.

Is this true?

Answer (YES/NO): YES